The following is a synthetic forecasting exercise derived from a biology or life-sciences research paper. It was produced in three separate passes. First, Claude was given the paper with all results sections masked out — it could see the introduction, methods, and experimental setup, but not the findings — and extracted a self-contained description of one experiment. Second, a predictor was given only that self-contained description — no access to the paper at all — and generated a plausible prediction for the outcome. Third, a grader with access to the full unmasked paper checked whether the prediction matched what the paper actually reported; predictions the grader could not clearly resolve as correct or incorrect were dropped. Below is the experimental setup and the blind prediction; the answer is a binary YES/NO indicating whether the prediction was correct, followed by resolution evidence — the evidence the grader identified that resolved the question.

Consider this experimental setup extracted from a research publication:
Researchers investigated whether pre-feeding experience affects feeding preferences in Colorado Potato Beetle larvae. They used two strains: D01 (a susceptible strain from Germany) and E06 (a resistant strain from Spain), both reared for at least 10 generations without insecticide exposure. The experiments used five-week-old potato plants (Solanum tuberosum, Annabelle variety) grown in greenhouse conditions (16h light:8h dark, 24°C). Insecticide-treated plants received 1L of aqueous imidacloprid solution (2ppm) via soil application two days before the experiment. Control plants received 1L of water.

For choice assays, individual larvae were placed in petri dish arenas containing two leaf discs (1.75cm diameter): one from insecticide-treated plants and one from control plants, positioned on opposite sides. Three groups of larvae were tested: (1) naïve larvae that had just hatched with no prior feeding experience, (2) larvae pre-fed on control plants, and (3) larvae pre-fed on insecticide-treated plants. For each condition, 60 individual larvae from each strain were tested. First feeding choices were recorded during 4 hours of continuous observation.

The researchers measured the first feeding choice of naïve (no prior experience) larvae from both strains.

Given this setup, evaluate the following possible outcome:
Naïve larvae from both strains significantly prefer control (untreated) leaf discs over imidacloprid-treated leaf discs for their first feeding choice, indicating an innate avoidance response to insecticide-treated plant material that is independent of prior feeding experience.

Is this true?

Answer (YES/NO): NO